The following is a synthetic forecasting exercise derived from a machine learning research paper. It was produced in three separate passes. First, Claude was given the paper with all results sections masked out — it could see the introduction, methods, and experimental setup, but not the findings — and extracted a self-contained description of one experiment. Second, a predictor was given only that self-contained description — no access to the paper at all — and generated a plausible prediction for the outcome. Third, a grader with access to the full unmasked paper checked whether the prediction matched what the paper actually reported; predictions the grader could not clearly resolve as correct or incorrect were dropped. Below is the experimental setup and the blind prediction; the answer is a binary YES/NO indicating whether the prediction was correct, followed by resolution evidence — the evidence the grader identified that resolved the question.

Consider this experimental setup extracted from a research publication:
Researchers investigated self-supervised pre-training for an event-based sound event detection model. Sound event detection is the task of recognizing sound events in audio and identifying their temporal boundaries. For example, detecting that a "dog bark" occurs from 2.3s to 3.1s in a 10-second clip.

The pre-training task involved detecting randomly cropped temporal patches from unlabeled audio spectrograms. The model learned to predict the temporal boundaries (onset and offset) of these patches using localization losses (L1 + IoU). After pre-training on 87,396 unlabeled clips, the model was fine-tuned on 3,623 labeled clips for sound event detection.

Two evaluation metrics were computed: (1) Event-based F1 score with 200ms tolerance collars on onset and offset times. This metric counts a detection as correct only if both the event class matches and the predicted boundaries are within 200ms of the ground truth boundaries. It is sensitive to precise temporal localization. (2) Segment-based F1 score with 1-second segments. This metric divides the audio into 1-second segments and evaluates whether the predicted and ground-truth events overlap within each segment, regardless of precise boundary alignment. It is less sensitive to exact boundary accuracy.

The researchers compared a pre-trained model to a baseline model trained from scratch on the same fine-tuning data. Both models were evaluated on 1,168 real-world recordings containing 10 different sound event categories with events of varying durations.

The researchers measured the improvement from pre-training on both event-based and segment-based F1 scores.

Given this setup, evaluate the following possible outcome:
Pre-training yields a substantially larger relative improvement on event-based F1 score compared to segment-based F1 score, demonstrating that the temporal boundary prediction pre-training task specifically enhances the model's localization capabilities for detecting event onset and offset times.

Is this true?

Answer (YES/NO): YES